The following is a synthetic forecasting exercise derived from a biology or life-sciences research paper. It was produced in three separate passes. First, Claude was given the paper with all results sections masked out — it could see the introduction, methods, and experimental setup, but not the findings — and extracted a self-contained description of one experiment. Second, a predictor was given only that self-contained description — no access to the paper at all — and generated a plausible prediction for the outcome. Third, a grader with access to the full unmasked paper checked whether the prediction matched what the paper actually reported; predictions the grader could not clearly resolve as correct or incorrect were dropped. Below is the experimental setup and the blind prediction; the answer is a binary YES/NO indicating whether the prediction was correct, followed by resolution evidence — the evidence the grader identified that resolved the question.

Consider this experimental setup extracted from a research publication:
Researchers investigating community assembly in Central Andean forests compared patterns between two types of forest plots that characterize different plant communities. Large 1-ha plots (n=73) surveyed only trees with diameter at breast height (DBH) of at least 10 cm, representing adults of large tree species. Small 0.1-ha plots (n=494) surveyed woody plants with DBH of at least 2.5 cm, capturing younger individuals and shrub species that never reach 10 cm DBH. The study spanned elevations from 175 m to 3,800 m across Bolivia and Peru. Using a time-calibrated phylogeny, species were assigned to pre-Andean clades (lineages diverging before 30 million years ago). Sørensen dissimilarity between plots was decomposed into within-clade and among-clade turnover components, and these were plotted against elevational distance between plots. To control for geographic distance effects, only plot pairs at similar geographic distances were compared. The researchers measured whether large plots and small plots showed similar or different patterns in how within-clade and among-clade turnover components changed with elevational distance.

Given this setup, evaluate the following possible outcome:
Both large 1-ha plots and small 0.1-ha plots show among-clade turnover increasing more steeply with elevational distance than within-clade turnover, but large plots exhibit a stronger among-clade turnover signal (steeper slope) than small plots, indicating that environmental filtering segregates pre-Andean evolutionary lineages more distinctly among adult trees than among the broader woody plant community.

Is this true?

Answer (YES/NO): NO